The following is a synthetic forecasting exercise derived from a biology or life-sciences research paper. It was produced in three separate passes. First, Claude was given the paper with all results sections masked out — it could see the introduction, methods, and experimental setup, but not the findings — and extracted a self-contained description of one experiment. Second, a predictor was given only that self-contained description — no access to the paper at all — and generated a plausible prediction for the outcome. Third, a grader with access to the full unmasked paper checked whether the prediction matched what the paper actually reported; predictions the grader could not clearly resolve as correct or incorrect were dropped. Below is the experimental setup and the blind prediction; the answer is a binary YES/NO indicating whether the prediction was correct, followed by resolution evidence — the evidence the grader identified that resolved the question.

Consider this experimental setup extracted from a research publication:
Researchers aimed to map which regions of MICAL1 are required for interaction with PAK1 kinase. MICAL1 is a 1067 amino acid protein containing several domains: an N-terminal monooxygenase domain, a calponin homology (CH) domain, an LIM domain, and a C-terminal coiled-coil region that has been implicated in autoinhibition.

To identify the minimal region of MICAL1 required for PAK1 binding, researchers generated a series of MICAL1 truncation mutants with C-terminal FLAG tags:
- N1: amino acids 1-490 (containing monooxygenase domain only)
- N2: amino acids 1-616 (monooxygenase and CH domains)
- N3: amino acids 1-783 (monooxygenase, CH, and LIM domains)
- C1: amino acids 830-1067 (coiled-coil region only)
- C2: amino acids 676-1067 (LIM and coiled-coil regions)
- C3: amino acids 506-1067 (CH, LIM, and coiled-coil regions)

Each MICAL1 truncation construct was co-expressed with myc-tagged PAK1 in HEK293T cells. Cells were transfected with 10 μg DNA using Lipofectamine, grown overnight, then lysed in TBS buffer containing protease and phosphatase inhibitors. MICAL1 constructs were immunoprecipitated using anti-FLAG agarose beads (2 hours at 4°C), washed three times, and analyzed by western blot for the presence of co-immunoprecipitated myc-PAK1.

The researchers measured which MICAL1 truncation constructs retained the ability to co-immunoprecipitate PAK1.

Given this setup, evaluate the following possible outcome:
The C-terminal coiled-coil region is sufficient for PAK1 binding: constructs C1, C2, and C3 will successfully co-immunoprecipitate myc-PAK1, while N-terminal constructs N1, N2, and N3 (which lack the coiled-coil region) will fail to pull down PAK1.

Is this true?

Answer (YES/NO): NO